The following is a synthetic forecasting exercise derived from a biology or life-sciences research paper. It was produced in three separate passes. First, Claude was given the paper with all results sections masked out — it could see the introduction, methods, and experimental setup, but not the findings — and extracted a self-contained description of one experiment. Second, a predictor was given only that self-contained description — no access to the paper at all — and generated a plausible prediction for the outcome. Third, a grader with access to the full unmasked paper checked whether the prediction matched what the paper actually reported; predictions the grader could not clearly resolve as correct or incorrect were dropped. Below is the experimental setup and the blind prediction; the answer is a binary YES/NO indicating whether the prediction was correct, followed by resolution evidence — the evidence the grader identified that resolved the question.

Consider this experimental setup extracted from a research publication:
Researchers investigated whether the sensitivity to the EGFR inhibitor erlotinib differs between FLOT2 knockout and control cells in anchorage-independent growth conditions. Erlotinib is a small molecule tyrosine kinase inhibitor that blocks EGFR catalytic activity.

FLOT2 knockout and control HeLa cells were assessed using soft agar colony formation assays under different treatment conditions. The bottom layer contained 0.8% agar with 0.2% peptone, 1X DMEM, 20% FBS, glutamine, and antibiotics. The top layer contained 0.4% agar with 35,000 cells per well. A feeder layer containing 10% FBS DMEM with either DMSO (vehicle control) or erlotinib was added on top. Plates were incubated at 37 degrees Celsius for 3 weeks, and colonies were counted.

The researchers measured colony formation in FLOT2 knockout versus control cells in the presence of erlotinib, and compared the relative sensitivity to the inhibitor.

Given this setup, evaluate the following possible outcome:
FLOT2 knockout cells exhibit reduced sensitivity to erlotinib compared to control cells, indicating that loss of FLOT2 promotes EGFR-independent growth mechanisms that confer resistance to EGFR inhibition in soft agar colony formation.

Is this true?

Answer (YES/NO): NO